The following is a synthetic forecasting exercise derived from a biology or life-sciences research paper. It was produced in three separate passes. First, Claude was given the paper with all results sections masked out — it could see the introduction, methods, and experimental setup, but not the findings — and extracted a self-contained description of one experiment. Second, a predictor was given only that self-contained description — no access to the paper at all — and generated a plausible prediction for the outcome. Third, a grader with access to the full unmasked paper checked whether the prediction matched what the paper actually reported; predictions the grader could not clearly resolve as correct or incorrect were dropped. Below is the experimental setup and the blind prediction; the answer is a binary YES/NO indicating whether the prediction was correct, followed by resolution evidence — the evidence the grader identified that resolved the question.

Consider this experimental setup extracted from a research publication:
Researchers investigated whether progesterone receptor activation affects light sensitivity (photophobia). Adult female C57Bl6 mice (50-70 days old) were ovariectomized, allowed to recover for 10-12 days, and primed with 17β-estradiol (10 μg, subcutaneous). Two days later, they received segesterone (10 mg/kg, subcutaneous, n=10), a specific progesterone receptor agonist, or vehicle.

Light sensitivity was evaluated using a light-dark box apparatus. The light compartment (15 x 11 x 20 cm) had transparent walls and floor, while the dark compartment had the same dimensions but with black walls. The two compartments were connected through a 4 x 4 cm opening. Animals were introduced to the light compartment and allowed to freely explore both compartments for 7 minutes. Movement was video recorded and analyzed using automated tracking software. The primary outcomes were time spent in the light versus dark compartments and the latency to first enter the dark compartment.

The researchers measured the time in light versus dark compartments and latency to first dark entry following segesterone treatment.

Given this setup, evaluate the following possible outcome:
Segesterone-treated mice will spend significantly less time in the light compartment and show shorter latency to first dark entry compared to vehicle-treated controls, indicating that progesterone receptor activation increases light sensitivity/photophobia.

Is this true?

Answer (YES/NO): NO